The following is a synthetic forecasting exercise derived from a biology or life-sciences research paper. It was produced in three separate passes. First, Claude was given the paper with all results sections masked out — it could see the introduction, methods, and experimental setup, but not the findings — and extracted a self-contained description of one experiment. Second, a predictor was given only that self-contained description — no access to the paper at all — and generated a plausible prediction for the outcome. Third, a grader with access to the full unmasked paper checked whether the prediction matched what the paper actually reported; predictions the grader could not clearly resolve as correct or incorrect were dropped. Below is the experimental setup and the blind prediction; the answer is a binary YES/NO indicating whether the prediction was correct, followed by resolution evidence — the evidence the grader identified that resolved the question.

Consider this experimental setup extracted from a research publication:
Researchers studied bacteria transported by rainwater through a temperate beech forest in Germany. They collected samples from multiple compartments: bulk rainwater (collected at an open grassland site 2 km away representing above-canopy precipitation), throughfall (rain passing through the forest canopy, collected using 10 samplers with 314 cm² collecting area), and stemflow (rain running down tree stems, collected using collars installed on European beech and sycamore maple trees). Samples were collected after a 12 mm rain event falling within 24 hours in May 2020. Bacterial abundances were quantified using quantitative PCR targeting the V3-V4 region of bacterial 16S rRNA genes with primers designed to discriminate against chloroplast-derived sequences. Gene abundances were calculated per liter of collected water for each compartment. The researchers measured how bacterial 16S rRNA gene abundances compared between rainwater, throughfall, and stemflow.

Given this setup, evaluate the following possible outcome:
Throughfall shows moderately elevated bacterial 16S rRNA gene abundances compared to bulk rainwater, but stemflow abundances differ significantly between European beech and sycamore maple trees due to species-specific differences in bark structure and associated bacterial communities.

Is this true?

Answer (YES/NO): NO